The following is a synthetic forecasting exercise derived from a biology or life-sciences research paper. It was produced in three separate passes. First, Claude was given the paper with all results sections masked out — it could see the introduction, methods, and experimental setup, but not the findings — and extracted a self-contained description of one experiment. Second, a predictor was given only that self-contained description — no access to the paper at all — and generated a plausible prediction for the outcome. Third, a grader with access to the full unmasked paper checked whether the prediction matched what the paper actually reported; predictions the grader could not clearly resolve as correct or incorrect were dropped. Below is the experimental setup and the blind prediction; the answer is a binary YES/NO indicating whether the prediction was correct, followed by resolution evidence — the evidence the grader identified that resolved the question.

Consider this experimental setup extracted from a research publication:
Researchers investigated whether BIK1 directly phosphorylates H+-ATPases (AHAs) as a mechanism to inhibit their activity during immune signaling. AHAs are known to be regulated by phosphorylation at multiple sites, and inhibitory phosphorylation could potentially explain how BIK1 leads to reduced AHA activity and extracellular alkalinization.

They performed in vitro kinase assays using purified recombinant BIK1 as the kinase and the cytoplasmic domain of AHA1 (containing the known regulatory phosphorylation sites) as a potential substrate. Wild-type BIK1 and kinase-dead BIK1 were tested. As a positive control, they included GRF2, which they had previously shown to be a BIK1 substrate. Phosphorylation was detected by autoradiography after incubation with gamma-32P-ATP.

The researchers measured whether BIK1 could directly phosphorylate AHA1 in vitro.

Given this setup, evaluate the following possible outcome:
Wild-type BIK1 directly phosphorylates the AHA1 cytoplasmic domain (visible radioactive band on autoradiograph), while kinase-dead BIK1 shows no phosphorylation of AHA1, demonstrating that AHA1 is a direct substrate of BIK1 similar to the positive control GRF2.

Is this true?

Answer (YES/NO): NO